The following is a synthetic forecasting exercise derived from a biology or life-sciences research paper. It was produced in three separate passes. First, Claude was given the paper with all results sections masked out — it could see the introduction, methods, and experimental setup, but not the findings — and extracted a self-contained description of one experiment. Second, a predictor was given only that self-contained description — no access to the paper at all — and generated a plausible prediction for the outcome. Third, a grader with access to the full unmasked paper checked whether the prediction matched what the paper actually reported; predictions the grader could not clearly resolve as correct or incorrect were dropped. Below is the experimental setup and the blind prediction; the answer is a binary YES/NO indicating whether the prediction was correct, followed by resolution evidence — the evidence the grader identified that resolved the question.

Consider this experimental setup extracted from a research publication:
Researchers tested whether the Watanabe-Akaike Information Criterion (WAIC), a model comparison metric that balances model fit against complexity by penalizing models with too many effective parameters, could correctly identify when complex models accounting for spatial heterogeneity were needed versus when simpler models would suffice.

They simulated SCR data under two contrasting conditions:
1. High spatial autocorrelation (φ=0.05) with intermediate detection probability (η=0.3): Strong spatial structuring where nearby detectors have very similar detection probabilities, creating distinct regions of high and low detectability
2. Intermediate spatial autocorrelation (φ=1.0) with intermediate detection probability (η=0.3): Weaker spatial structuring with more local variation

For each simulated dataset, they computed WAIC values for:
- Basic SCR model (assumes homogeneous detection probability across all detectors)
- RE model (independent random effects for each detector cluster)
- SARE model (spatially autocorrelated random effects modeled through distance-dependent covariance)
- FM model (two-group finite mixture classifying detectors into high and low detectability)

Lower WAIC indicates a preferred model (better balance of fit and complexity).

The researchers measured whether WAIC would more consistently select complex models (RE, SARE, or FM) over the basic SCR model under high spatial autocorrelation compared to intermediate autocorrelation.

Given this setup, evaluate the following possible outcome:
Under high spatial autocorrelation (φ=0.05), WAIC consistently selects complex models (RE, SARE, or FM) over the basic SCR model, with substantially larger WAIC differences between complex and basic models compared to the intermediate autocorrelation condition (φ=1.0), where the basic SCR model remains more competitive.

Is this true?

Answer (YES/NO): NO